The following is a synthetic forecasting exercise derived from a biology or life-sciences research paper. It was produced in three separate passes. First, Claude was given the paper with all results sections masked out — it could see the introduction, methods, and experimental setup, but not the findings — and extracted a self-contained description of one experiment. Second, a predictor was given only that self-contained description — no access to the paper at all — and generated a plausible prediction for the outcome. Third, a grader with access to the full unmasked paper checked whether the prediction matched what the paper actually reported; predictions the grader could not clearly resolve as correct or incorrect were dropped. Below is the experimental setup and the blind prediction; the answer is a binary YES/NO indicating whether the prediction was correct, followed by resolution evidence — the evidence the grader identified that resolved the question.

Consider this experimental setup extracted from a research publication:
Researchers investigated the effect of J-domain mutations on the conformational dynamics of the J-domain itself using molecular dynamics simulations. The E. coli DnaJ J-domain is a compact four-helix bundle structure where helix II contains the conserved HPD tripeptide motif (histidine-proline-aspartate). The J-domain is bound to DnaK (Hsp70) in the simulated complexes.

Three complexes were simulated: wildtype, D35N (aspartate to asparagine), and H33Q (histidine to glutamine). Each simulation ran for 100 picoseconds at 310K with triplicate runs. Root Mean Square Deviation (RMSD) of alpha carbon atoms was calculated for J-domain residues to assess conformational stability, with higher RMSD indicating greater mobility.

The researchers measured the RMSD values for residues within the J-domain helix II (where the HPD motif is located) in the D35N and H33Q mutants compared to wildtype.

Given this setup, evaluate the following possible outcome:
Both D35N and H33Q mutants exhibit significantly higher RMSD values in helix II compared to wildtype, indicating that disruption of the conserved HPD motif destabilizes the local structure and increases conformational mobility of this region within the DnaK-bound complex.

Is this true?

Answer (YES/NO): NO